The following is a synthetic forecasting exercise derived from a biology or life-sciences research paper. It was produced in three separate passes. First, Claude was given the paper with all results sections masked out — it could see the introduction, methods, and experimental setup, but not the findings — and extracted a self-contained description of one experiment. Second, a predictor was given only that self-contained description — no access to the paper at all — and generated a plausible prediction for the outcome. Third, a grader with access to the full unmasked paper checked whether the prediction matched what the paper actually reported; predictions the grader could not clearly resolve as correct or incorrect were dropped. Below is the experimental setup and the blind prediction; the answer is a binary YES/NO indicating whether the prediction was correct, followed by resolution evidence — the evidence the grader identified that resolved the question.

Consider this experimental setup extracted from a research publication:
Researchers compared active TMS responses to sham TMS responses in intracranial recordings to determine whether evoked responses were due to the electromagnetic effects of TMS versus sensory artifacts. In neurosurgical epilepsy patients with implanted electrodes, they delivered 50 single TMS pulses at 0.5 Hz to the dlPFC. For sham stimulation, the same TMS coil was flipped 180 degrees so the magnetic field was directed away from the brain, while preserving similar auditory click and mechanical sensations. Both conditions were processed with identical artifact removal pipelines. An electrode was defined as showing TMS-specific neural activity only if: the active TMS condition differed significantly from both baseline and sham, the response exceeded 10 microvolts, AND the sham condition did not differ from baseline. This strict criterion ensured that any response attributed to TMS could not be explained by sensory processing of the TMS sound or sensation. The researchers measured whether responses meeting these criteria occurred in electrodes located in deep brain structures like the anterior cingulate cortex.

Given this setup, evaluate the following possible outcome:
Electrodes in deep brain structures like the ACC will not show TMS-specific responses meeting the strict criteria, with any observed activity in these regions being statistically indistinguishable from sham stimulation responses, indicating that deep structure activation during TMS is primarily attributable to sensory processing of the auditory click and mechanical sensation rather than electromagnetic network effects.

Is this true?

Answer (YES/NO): NO